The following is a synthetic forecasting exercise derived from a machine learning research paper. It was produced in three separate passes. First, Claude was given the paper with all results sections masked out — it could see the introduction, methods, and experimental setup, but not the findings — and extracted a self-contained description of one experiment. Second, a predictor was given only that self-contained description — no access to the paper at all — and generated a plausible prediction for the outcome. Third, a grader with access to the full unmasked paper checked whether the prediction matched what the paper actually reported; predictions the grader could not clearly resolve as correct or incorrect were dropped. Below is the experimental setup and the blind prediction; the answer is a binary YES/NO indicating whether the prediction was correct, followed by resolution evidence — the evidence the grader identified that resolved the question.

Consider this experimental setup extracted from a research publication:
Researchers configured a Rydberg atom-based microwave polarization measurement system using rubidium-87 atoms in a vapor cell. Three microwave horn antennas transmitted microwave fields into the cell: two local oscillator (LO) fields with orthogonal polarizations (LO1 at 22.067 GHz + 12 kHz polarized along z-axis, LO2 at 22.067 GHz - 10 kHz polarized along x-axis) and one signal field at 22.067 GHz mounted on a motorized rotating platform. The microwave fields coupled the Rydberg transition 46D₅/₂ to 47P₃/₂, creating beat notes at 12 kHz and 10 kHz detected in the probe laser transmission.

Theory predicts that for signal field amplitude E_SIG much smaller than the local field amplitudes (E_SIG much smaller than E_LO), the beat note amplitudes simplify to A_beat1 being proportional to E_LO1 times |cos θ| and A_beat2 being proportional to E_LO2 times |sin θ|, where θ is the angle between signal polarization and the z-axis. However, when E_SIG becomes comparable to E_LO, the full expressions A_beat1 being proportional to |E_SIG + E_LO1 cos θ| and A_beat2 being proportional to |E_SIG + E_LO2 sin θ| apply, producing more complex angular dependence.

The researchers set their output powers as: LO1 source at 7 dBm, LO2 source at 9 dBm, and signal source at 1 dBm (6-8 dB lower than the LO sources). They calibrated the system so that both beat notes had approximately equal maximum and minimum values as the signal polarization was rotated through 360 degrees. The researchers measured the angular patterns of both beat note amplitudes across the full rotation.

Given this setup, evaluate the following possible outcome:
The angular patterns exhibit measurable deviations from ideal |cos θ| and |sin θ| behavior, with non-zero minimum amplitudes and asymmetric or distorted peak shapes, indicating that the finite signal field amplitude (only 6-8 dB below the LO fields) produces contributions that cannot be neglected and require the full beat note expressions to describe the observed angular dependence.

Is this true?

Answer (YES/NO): NO